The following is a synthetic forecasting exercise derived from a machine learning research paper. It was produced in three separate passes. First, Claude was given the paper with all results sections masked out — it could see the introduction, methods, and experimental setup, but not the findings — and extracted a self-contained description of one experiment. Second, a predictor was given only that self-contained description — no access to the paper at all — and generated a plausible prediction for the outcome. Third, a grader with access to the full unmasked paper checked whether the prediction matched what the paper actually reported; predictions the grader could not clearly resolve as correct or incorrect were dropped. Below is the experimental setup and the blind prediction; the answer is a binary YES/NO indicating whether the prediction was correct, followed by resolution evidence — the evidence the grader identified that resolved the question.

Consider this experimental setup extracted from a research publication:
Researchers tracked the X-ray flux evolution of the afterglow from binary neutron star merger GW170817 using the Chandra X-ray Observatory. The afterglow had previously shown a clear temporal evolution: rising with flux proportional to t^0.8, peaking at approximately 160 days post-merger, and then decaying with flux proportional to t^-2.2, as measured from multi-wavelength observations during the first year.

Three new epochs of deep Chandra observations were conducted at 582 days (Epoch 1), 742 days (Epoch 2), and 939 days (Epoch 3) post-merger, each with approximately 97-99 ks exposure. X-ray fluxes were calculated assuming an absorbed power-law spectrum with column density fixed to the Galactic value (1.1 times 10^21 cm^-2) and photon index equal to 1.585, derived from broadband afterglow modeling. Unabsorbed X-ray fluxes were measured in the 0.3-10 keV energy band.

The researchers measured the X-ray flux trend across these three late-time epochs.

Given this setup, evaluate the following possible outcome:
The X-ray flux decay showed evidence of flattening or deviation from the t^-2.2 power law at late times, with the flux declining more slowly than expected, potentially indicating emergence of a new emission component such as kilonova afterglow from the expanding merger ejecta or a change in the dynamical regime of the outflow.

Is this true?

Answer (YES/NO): YES